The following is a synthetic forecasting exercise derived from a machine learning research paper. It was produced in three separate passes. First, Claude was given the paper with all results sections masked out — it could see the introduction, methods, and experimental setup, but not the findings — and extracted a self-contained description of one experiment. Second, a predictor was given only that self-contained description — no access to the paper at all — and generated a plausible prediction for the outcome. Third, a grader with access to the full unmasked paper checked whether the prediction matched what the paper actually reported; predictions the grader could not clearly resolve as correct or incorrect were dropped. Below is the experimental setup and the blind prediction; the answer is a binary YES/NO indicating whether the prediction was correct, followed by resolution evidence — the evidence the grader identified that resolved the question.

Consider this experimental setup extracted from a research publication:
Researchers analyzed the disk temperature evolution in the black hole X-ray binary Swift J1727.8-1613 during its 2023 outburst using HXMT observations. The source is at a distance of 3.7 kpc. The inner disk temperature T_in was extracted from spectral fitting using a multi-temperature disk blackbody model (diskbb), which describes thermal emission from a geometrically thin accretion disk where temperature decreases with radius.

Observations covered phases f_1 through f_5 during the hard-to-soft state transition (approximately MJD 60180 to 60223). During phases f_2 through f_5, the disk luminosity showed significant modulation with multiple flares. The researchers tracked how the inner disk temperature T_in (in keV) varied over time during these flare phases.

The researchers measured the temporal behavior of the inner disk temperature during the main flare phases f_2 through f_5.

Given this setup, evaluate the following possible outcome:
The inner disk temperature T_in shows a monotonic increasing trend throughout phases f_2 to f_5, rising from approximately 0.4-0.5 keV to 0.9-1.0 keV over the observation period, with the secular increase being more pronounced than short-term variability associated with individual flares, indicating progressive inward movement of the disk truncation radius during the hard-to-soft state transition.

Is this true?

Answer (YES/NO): NO